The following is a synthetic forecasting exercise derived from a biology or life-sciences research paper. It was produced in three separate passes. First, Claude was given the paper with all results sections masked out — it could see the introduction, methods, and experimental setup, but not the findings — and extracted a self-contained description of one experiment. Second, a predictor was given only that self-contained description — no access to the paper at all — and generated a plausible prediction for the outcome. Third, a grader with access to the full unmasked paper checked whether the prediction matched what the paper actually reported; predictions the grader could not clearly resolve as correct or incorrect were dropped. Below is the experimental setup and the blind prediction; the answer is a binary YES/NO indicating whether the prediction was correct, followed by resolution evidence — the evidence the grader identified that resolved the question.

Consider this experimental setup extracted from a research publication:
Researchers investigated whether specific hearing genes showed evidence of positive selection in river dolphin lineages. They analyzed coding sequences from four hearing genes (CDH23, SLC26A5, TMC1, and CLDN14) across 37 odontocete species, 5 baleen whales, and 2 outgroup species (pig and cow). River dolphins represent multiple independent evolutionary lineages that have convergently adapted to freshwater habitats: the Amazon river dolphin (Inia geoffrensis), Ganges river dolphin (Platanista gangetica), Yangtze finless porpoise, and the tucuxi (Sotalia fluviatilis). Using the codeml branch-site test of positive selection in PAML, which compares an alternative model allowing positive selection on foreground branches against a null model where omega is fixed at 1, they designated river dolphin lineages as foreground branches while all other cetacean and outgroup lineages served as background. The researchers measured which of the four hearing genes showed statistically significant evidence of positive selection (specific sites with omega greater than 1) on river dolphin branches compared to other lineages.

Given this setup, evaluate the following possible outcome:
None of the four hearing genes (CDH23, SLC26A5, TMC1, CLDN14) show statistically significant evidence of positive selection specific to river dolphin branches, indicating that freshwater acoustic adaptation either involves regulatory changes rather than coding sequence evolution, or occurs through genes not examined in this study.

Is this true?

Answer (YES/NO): NO